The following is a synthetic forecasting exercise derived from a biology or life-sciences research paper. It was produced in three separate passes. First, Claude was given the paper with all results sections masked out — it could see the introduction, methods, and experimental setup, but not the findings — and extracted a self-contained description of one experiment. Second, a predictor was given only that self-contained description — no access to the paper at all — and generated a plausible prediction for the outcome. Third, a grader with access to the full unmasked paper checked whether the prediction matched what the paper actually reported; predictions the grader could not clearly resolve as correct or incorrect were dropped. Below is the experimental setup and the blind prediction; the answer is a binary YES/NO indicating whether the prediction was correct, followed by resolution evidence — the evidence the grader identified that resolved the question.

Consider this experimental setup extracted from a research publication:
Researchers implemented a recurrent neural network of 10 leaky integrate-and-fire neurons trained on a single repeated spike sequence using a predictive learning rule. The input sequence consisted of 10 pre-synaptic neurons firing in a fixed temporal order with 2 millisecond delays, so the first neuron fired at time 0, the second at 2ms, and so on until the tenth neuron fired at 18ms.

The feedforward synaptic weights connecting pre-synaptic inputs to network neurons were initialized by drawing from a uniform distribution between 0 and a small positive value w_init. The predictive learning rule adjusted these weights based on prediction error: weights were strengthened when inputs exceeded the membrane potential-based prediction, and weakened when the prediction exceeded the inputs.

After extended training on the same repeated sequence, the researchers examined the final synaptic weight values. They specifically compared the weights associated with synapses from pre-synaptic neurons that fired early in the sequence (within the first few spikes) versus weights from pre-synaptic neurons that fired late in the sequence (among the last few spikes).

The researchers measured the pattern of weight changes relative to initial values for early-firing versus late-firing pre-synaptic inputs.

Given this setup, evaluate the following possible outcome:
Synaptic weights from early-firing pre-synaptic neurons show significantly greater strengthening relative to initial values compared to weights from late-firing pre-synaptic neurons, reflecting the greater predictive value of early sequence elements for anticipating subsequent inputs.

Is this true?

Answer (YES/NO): YES